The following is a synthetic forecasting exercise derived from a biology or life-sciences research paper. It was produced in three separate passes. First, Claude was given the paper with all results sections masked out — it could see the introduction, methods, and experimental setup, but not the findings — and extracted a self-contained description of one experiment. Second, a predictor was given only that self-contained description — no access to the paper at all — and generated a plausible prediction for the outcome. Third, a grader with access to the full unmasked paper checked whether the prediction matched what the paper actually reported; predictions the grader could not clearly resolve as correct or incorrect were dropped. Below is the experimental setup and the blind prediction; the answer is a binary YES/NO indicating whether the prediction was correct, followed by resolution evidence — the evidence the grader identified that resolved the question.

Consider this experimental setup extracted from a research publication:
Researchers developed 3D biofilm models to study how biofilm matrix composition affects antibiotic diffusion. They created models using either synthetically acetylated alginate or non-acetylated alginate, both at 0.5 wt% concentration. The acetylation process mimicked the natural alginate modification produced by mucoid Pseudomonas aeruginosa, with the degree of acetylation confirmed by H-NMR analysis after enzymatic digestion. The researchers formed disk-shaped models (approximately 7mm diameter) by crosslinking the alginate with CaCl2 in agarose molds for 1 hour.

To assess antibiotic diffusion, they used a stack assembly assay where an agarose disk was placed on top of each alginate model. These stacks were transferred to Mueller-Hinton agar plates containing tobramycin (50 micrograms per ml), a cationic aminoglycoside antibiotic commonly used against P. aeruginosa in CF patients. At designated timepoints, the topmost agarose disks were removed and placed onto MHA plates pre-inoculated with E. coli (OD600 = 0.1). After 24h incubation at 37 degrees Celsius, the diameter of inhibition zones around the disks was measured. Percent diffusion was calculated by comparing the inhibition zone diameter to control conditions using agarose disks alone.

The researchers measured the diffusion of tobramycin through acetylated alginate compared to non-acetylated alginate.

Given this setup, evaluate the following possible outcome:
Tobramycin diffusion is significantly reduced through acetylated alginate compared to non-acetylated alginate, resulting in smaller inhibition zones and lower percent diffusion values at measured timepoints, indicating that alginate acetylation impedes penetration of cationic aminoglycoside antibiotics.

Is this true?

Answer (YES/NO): NO